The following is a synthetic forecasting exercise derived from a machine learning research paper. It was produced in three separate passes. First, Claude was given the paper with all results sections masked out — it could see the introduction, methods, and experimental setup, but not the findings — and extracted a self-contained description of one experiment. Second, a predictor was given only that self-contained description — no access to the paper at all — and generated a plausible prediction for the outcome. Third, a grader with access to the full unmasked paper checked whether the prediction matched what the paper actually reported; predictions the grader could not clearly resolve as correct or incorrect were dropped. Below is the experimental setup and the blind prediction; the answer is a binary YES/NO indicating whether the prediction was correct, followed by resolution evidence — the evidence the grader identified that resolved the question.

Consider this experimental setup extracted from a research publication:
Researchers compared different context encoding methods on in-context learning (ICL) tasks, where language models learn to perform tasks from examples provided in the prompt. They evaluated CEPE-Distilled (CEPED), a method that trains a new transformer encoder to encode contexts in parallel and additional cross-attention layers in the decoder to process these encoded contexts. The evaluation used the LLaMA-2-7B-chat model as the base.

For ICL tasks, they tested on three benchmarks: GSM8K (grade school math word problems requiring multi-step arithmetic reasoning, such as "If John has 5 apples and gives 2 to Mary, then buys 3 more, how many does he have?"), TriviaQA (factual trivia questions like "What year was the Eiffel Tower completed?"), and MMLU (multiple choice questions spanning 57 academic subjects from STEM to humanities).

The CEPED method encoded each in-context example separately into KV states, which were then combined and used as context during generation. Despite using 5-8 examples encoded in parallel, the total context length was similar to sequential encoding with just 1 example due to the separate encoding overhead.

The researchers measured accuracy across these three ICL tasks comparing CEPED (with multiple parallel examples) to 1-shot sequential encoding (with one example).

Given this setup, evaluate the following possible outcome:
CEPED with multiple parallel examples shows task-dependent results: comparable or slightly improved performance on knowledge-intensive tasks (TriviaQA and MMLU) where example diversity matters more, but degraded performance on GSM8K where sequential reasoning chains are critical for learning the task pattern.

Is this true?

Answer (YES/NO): NO